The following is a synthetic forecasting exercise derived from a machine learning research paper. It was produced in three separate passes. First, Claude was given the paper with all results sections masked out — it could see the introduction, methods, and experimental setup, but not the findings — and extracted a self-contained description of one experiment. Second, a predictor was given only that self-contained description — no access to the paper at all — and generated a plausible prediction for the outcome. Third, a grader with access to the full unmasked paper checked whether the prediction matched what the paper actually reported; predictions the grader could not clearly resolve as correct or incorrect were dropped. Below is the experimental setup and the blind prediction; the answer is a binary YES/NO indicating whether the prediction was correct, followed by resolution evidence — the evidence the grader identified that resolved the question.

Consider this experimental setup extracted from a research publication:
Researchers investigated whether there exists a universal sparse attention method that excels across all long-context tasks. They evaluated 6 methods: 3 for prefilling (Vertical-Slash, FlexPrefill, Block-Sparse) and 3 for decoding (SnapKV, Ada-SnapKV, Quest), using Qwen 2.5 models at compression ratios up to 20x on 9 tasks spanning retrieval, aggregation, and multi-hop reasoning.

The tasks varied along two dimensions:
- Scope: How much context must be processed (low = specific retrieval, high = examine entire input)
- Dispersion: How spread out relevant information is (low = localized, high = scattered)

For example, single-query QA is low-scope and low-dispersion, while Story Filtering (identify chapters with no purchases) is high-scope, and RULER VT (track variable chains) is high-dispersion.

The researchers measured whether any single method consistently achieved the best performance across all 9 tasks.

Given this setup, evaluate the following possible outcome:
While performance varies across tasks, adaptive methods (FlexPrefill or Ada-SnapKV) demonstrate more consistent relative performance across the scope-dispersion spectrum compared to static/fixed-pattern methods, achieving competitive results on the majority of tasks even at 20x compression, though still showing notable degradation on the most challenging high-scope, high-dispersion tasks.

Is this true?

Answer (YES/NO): NO